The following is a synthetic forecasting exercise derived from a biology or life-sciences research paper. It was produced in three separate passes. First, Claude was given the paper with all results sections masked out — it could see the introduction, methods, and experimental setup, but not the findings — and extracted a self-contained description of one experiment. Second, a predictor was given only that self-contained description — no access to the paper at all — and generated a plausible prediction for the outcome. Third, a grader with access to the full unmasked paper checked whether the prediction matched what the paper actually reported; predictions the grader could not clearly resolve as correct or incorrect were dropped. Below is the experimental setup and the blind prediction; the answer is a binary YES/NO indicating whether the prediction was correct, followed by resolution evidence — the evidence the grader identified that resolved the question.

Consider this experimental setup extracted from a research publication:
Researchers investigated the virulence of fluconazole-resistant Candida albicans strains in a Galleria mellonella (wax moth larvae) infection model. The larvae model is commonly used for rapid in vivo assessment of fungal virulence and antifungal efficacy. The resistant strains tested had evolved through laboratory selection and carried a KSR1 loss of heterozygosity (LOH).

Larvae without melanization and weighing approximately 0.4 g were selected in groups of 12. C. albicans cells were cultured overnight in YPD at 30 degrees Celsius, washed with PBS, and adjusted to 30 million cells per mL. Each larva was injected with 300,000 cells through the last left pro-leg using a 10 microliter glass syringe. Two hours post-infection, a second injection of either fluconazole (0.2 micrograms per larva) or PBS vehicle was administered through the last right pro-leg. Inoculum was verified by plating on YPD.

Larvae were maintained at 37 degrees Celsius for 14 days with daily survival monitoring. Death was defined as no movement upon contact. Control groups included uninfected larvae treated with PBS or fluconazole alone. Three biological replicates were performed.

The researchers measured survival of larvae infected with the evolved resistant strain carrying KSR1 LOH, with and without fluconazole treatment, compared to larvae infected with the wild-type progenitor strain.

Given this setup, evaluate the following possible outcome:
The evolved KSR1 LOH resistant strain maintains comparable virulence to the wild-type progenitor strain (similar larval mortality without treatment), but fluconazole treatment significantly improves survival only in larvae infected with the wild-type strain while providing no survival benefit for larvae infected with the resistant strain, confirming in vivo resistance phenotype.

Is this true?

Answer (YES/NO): NO